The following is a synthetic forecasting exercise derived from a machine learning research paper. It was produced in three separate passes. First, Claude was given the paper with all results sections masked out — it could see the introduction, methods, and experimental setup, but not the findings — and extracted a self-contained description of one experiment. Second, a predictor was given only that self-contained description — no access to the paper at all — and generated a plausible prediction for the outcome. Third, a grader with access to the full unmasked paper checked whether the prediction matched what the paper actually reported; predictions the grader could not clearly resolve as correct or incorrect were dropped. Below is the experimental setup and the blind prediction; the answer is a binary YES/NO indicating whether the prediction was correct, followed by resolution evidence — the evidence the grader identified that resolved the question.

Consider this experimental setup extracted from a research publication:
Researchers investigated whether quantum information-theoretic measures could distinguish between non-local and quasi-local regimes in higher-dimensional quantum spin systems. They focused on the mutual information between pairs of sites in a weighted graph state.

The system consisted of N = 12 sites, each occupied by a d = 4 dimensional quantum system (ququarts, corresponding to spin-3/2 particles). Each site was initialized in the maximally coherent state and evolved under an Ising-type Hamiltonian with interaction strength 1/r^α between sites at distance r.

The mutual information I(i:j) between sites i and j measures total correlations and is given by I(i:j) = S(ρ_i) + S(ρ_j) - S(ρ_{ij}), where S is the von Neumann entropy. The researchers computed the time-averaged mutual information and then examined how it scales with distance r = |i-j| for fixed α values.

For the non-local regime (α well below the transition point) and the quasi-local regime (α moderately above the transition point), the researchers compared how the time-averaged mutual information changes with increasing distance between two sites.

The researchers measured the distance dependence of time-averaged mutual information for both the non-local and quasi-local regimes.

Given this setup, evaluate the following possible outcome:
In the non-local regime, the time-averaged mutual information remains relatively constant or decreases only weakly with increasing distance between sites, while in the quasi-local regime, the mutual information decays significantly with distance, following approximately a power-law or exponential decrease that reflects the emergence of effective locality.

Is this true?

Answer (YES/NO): NO